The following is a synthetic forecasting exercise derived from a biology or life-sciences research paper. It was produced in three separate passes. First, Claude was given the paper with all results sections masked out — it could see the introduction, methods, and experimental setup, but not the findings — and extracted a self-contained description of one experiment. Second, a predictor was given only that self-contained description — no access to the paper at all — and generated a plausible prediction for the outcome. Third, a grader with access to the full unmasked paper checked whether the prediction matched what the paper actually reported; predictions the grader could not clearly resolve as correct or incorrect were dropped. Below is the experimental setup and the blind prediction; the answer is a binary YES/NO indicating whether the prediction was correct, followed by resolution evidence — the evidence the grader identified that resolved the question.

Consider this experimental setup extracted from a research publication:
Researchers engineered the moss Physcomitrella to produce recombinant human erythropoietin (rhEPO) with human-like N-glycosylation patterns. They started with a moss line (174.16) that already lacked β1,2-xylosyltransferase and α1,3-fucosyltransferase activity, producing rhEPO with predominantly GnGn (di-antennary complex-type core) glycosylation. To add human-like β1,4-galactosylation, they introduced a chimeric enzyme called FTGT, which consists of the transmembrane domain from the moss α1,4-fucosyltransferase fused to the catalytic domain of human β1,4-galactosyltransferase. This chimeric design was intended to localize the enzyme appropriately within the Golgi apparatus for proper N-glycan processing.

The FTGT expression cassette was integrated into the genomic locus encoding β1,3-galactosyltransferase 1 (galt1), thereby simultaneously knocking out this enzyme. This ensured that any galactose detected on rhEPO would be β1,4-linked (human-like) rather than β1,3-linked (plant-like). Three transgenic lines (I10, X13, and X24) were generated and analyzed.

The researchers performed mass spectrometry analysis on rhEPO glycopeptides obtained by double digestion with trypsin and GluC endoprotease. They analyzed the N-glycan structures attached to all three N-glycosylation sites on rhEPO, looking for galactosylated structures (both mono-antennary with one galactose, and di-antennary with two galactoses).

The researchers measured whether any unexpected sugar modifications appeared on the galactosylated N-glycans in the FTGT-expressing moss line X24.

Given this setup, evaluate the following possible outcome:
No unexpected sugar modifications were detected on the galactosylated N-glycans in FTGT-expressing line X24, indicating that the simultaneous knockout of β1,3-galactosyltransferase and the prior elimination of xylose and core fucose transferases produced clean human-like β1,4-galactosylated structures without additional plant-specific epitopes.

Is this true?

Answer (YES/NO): NO